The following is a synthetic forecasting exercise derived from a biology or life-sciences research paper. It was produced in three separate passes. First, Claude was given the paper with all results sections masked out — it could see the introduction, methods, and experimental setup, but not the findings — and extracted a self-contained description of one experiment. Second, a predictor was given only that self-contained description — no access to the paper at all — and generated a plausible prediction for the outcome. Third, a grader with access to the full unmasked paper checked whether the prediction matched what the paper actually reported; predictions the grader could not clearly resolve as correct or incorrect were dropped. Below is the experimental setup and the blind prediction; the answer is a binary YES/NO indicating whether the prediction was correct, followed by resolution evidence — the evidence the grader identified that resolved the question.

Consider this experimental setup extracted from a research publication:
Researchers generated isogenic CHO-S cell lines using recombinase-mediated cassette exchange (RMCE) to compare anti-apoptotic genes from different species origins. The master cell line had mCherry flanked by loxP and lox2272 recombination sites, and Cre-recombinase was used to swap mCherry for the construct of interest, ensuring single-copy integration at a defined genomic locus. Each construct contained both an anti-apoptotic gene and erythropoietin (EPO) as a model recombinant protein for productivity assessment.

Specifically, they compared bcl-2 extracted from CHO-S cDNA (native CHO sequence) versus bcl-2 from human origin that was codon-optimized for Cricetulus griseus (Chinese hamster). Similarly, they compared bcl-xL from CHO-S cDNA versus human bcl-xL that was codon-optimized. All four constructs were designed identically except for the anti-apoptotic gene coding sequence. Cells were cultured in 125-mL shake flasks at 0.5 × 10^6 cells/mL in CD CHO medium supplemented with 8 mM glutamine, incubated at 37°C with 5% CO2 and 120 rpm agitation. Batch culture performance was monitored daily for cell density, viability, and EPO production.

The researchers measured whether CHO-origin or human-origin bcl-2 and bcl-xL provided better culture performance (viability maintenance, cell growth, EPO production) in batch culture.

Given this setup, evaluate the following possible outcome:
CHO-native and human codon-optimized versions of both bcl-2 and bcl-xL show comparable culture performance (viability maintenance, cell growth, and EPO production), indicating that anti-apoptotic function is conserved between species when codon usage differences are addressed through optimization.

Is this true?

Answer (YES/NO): NO